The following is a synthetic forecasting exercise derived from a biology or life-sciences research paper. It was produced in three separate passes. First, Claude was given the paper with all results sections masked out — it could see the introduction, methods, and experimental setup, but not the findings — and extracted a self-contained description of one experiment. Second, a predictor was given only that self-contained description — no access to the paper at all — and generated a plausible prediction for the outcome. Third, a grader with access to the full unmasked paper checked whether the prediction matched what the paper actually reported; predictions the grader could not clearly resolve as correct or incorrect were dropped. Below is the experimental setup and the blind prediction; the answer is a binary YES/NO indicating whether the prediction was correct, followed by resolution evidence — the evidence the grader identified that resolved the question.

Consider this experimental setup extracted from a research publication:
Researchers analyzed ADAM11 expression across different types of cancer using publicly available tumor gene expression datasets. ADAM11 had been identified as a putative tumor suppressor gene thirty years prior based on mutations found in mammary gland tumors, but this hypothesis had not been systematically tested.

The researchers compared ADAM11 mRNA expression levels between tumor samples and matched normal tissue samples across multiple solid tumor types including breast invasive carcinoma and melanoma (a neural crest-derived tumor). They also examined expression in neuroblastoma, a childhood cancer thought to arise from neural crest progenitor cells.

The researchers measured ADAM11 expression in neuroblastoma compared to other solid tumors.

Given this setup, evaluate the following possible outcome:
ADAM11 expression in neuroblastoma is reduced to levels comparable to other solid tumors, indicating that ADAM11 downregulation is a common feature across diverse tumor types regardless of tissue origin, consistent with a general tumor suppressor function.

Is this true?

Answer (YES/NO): NO